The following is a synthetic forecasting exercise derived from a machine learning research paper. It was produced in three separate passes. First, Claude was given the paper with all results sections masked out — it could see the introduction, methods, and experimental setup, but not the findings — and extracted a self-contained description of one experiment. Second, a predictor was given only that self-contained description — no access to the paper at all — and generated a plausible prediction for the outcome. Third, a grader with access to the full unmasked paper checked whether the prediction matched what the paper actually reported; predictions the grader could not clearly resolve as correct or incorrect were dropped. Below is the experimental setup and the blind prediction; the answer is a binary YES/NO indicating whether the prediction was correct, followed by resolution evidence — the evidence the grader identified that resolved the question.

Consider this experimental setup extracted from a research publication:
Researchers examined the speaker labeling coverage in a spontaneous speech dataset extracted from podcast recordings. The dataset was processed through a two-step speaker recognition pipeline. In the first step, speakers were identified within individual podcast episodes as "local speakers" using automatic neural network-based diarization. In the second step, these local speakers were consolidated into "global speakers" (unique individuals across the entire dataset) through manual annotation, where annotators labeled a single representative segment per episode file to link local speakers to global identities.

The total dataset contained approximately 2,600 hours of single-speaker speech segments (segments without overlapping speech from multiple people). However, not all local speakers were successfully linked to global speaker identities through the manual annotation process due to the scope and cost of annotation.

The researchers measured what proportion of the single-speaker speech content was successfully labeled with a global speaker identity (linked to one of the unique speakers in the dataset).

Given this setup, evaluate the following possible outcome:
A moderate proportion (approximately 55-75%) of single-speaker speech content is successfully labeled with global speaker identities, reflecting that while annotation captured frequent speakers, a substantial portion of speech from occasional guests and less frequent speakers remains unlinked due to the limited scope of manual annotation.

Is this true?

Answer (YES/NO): NO